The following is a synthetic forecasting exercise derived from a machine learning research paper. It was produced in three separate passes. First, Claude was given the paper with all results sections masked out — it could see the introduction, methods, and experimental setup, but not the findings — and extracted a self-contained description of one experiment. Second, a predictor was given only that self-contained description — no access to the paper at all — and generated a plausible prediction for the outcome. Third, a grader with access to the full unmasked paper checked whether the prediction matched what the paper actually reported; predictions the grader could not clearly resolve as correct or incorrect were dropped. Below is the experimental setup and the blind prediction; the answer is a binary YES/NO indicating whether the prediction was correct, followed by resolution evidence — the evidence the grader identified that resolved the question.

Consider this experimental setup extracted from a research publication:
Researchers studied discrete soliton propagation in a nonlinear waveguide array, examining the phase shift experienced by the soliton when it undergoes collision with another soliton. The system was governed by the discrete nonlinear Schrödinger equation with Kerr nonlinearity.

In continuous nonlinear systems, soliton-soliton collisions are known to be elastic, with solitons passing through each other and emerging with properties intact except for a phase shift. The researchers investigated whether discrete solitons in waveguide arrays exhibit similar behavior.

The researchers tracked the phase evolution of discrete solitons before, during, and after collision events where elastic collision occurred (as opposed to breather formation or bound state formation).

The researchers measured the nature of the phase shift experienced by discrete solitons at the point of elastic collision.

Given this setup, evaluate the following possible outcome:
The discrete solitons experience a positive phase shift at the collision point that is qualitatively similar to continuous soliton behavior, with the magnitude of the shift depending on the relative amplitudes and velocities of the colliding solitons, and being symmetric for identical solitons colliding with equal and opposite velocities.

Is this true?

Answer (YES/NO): NO